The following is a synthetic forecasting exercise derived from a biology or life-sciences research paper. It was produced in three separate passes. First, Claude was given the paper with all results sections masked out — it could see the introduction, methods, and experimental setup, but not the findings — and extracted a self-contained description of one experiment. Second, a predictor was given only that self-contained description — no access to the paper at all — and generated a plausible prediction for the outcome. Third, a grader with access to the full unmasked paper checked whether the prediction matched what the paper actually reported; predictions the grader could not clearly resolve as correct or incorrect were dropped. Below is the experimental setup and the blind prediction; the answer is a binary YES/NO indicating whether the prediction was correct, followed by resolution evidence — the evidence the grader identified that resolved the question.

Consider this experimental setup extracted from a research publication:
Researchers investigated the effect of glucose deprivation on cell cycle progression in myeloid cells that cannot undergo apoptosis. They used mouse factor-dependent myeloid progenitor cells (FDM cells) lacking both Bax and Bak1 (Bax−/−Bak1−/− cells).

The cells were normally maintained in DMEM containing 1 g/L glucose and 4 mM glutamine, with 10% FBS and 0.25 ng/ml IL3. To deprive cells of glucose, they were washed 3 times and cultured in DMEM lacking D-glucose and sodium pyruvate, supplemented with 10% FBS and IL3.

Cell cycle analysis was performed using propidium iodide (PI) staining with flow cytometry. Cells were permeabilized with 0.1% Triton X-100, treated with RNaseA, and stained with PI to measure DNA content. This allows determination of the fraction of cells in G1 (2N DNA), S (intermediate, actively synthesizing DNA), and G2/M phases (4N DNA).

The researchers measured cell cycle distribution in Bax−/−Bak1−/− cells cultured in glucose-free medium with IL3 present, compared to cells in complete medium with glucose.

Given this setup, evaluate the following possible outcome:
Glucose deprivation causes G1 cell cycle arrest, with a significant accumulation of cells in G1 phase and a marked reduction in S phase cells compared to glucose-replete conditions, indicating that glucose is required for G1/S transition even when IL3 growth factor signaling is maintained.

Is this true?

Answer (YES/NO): NO